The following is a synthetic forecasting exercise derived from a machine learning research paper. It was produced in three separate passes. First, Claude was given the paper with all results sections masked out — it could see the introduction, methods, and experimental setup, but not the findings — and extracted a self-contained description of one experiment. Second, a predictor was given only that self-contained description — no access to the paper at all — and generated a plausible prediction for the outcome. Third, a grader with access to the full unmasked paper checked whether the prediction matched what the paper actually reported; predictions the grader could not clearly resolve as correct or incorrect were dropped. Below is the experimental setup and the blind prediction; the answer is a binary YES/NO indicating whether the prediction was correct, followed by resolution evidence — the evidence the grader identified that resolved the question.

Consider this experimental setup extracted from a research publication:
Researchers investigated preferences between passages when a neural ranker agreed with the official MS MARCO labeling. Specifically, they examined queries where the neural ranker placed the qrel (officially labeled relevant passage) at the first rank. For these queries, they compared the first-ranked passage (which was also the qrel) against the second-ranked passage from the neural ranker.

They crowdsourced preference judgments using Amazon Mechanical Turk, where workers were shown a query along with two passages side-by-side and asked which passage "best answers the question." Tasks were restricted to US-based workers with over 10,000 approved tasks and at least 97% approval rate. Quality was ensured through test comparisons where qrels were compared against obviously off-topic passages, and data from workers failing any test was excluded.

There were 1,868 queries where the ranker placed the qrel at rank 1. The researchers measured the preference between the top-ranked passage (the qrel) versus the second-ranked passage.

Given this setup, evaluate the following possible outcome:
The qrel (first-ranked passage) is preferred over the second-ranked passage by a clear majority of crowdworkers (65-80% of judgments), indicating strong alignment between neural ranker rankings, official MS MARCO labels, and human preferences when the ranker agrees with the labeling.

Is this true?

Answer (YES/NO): YES